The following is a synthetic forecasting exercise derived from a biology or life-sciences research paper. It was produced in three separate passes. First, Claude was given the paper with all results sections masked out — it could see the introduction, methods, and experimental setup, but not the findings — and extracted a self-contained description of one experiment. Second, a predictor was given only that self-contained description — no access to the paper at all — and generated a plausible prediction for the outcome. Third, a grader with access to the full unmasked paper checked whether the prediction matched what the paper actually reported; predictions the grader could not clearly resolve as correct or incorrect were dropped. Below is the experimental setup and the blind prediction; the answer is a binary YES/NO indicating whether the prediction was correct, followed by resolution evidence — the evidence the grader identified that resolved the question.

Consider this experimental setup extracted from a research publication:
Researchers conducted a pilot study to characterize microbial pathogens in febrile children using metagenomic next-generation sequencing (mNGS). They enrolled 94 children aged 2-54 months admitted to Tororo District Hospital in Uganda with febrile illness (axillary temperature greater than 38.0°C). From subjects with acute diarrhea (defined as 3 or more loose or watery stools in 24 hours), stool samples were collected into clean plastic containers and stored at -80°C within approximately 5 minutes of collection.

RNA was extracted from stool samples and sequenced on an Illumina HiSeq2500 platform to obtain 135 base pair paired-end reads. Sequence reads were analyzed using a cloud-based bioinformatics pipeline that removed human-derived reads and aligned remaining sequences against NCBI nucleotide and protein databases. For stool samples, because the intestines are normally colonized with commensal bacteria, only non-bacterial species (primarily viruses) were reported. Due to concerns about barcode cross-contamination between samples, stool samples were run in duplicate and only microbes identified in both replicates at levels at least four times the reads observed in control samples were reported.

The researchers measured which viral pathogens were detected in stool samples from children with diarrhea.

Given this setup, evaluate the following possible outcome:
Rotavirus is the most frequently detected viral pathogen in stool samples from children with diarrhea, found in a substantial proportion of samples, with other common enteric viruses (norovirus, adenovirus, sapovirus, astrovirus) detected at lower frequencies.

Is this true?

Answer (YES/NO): NO